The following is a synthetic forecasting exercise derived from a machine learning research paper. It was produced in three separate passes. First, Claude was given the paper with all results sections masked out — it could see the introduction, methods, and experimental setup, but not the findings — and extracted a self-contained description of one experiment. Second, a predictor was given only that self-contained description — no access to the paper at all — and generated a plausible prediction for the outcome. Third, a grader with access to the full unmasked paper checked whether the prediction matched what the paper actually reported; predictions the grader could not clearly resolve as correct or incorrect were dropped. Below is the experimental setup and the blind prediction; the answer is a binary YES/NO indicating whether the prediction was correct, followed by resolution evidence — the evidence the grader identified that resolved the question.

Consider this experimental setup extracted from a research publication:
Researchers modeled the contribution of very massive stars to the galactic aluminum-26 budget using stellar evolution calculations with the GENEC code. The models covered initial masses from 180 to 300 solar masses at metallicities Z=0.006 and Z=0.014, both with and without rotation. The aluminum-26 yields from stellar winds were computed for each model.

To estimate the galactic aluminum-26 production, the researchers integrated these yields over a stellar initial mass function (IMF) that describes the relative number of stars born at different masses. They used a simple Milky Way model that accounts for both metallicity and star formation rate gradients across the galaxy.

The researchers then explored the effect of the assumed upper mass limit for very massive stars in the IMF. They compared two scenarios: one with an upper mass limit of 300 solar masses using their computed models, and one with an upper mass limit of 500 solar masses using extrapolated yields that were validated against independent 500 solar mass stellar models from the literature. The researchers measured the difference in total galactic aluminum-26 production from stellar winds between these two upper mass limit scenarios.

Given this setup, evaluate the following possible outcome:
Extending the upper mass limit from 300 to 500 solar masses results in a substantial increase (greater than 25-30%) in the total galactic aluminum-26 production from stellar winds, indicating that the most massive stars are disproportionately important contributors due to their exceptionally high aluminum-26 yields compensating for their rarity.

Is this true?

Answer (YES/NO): YES